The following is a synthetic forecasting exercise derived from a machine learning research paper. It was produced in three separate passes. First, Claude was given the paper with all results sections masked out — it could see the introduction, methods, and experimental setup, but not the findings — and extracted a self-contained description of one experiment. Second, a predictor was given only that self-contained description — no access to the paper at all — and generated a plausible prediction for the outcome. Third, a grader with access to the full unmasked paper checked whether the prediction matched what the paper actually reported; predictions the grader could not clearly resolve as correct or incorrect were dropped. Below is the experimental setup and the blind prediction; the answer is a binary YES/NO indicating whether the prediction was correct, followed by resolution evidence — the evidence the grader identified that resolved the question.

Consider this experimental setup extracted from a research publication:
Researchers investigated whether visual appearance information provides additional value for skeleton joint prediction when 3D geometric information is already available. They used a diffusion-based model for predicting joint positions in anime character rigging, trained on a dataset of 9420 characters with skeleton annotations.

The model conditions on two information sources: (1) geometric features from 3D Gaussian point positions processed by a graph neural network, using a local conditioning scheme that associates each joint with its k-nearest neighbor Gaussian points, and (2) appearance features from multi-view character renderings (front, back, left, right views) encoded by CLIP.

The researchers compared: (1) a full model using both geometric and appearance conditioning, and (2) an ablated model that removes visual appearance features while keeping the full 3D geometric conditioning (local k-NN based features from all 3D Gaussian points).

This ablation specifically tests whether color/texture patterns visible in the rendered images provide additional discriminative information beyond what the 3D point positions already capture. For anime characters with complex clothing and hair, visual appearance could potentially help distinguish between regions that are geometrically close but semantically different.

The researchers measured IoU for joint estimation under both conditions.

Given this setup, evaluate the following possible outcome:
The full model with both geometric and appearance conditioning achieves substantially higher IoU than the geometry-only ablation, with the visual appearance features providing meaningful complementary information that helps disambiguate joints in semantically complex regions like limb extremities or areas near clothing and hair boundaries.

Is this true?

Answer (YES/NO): NO